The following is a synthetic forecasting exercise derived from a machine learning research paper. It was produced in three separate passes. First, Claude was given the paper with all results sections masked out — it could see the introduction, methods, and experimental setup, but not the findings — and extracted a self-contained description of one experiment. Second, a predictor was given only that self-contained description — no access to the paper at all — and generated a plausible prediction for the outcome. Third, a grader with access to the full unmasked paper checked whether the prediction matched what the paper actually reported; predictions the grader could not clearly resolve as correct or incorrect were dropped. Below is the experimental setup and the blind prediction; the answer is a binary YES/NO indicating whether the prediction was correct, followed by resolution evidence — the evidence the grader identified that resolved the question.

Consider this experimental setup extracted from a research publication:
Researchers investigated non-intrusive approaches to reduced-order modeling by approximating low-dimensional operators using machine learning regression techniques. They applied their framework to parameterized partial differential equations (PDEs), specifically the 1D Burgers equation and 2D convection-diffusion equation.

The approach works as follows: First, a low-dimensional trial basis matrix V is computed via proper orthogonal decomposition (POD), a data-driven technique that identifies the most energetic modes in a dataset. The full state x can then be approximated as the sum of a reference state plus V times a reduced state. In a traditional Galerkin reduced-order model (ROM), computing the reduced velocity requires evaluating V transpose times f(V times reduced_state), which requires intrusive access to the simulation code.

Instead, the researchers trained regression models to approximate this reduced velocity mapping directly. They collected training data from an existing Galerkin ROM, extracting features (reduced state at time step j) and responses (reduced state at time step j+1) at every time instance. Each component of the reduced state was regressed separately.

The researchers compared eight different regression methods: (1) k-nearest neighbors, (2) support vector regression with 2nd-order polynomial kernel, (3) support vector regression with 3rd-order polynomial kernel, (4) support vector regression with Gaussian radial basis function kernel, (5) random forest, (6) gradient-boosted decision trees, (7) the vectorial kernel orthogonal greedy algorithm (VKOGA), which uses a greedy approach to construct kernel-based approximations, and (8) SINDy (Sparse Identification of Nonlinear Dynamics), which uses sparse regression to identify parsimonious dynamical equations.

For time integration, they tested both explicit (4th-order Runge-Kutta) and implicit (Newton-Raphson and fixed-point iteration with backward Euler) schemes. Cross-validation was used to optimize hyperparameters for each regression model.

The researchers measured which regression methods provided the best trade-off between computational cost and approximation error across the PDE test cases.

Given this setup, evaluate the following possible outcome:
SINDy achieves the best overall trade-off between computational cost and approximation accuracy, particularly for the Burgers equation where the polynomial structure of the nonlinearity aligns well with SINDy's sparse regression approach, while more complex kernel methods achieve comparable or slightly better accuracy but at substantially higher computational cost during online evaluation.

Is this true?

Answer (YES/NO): NO